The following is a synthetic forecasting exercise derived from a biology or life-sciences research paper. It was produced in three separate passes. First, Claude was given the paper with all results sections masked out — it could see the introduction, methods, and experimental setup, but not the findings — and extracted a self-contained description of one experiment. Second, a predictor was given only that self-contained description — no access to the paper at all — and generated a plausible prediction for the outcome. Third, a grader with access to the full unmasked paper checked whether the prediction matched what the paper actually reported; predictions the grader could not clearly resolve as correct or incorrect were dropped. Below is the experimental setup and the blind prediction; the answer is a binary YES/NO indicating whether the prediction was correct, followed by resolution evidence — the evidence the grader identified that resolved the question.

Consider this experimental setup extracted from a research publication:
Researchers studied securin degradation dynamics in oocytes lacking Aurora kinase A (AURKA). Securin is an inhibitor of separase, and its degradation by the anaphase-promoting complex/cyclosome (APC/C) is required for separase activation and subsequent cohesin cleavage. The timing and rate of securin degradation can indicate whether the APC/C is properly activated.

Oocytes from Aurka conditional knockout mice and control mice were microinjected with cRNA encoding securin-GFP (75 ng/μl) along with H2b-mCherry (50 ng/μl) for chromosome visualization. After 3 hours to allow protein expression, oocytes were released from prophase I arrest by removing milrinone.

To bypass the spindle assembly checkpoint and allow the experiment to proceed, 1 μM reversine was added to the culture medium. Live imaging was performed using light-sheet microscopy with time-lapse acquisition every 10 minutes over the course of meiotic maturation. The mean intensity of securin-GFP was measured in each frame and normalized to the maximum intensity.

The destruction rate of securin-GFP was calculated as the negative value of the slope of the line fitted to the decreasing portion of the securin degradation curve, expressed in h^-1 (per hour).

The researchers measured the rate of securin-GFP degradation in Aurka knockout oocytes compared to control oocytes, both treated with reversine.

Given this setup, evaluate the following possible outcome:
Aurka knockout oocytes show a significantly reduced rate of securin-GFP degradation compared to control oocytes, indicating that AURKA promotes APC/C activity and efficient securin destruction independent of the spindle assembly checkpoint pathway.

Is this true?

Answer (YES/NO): NO